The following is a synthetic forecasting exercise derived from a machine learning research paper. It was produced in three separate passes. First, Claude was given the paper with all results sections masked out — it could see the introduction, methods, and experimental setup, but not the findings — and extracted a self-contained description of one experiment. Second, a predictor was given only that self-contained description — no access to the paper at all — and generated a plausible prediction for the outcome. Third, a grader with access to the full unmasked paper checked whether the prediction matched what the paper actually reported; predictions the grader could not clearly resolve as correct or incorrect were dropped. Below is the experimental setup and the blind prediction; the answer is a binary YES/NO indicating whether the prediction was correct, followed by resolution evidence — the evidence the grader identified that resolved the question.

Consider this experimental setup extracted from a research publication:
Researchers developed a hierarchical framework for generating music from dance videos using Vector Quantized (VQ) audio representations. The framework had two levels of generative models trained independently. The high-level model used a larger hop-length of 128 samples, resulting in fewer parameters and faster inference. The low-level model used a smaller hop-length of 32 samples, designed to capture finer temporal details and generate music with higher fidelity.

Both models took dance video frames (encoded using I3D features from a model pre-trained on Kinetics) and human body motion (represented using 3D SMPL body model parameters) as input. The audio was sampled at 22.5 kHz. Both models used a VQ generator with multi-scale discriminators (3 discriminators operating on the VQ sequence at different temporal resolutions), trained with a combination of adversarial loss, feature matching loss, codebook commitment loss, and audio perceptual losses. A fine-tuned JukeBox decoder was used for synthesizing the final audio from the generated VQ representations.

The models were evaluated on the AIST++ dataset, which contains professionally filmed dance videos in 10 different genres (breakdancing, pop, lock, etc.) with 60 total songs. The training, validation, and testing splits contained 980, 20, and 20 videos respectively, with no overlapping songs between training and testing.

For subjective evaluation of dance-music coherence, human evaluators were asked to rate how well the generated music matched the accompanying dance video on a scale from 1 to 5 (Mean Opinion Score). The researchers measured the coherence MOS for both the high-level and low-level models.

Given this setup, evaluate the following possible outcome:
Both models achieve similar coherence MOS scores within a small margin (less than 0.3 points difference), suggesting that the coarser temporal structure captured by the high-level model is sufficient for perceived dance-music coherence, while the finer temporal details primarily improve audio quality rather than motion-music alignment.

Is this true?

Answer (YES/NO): YES